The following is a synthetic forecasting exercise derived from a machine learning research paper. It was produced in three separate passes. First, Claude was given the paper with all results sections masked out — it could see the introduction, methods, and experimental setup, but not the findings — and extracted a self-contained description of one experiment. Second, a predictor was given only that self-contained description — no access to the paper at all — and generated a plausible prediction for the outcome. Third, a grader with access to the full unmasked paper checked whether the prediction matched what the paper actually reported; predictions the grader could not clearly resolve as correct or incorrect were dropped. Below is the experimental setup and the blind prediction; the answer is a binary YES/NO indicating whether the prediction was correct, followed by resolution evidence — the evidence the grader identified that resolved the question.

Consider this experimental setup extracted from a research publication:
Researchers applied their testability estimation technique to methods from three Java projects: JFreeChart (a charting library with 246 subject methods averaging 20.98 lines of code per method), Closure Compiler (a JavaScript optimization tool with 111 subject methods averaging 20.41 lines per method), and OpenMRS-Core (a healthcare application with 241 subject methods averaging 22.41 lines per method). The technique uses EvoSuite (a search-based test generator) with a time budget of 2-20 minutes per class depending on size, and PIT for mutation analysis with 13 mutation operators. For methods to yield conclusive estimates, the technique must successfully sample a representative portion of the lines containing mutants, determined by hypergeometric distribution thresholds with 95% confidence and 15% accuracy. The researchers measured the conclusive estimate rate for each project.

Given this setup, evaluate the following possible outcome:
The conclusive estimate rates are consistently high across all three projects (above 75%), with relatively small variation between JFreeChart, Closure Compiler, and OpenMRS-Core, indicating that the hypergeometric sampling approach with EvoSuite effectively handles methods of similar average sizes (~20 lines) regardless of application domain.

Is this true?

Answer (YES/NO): NO